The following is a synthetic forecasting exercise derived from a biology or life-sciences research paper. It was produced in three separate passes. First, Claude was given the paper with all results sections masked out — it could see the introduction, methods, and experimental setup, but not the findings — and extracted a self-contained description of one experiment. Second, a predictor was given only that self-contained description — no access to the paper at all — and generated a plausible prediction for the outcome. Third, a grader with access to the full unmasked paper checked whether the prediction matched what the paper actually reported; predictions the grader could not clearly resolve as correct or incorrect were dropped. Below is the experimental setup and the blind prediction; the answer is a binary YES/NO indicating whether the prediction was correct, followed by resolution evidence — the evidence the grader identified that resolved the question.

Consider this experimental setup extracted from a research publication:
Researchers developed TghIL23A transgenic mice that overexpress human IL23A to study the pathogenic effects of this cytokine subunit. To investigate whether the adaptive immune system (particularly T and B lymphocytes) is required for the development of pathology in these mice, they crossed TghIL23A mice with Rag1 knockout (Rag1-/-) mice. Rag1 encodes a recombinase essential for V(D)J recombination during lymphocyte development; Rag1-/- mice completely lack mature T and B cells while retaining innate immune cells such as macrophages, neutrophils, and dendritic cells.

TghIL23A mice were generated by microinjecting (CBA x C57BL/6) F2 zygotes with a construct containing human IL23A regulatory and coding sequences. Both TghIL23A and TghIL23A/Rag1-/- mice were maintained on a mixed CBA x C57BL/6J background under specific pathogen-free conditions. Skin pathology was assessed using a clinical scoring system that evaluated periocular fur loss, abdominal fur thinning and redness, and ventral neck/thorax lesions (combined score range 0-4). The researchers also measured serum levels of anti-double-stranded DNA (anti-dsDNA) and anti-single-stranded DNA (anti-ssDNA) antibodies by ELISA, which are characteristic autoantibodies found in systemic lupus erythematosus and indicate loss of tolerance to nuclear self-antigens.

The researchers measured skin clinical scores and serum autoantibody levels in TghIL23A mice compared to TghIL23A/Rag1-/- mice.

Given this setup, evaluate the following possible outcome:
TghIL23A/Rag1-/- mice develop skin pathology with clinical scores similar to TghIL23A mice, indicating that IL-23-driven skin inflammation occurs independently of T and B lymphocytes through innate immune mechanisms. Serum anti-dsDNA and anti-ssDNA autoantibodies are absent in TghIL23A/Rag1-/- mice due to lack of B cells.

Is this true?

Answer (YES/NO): NO